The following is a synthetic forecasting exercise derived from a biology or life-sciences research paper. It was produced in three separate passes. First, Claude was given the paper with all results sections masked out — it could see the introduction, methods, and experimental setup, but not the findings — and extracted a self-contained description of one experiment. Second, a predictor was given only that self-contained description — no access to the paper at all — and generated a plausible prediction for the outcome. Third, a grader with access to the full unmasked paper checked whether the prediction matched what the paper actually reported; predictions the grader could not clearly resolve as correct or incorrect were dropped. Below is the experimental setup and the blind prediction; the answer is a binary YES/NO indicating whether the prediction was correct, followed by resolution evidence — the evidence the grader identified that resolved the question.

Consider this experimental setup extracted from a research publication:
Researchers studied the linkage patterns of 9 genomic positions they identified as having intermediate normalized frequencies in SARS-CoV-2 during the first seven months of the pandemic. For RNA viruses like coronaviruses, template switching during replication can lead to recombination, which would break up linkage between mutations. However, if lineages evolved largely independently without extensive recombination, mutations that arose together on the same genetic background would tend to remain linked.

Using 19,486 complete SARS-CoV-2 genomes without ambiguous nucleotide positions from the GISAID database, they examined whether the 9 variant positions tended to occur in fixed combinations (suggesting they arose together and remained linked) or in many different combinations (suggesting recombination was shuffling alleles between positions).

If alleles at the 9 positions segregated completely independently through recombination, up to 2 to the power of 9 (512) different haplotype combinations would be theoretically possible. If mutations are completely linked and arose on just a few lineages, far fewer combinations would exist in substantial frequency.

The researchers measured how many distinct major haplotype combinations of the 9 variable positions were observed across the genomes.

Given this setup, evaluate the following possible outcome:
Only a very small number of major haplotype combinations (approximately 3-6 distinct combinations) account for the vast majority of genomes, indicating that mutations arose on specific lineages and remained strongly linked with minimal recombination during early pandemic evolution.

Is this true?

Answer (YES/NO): YES